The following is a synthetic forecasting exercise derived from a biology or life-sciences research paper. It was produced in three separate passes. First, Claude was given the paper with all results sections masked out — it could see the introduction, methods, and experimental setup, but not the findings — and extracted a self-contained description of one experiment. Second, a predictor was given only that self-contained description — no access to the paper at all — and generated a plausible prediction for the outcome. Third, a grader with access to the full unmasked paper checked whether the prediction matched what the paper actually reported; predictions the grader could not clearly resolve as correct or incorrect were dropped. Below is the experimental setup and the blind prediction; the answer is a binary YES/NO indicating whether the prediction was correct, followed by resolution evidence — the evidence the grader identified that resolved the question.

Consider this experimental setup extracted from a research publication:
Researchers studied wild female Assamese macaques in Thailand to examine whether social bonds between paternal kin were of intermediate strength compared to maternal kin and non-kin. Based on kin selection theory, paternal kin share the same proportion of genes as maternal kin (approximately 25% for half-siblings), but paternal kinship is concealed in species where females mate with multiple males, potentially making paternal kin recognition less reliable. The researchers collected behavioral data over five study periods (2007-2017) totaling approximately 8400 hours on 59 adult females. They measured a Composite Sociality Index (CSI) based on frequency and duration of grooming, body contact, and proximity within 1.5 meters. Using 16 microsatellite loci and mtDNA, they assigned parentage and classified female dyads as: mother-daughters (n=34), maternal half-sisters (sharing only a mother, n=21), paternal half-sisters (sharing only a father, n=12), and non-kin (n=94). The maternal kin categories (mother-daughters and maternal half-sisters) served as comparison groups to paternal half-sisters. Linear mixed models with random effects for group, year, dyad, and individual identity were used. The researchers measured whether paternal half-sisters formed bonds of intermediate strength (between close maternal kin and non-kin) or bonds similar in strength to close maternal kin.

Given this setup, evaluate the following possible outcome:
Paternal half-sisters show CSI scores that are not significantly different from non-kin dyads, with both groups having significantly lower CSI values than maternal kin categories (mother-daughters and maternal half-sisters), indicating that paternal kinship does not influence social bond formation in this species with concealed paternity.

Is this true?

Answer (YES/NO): NO